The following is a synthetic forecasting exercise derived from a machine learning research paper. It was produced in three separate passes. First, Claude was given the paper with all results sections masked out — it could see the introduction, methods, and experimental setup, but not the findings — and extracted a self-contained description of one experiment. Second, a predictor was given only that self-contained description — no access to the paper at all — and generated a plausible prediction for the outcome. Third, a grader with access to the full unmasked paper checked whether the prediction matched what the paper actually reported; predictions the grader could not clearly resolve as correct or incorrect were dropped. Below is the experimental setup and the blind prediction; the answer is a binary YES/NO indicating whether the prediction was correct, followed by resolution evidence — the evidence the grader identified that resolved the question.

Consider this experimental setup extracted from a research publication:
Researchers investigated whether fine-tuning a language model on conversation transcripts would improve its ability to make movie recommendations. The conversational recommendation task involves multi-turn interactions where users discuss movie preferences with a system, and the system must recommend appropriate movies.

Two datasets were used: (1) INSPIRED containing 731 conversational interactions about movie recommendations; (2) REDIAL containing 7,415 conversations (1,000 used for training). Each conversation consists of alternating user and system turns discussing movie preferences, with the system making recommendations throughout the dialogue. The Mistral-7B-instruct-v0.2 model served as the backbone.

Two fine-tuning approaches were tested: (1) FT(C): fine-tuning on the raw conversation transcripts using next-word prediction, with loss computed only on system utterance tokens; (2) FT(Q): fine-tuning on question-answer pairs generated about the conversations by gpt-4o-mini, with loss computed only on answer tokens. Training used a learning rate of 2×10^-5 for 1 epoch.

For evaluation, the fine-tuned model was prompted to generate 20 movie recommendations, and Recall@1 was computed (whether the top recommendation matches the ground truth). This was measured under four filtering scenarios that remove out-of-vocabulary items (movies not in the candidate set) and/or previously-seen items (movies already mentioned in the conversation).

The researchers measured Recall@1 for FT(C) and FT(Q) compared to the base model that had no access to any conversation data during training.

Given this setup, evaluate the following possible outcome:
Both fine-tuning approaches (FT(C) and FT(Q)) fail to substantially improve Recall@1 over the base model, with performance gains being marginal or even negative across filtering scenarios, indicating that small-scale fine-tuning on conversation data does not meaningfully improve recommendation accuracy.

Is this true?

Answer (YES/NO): YES